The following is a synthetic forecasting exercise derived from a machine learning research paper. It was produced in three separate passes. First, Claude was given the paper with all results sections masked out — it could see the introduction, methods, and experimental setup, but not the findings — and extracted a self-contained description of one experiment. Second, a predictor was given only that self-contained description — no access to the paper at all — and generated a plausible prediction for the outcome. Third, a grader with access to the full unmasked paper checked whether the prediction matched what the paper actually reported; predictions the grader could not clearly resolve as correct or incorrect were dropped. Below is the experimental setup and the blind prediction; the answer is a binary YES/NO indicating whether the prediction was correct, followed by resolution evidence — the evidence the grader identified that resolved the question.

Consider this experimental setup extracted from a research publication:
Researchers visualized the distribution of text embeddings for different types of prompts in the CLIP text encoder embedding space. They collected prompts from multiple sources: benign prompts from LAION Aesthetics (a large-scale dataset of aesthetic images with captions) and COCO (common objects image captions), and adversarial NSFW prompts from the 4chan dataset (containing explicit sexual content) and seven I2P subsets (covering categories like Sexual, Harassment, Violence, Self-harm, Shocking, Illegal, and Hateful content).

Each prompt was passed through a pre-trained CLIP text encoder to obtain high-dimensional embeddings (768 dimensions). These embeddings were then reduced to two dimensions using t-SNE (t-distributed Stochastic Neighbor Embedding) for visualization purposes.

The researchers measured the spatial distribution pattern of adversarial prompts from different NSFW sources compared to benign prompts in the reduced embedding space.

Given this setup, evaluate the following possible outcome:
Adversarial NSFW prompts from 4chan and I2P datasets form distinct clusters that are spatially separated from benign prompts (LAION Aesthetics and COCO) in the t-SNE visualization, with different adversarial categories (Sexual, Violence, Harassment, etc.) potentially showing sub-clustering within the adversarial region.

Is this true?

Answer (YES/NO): YES